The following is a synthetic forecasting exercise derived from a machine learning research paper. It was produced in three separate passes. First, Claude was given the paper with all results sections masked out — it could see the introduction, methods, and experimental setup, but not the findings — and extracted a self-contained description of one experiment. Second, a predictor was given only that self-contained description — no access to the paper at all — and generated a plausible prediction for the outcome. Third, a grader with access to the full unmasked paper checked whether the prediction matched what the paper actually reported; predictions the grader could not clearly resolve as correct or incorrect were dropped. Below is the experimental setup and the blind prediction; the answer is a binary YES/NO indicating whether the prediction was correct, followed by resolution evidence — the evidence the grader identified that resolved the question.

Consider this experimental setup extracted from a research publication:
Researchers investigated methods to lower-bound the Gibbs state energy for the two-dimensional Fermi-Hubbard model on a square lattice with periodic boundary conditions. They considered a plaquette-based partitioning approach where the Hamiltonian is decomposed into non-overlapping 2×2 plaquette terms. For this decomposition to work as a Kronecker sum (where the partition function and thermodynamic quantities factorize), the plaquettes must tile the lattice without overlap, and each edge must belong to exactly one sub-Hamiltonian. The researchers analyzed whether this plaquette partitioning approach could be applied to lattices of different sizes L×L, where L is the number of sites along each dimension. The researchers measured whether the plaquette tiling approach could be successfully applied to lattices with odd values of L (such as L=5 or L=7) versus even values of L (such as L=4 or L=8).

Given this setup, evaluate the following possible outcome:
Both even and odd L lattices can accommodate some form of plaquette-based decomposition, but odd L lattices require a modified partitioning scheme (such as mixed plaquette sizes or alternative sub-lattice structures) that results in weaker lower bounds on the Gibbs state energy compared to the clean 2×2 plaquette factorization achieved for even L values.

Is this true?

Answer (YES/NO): NO